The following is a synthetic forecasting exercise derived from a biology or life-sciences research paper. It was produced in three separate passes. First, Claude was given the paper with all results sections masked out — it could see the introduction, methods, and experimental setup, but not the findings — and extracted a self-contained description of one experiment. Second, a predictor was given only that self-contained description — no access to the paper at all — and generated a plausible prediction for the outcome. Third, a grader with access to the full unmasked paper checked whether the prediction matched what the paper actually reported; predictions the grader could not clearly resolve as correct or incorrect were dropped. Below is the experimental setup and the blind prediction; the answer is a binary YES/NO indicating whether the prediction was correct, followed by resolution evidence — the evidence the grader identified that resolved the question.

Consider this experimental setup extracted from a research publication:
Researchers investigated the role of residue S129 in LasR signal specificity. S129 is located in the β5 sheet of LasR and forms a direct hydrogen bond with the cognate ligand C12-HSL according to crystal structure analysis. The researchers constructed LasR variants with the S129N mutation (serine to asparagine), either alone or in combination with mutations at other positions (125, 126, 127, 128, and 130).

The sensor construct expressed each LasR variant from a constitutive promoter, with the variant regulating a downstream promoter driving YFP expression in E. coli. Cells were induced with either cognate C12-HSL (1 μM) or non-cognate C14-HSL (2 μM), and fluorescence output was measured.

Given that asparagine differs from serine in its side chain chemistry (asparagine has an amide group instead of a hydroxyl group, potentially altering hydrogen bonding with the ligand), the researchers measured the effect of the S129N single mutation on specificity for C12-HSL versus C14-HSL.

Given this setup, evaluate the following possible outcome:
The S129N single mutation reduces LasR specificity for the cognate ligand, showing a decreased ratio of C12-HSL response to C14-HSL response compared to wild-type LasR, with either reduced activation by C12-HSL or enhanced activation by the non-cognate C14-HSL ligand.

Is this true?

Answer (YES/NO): NO